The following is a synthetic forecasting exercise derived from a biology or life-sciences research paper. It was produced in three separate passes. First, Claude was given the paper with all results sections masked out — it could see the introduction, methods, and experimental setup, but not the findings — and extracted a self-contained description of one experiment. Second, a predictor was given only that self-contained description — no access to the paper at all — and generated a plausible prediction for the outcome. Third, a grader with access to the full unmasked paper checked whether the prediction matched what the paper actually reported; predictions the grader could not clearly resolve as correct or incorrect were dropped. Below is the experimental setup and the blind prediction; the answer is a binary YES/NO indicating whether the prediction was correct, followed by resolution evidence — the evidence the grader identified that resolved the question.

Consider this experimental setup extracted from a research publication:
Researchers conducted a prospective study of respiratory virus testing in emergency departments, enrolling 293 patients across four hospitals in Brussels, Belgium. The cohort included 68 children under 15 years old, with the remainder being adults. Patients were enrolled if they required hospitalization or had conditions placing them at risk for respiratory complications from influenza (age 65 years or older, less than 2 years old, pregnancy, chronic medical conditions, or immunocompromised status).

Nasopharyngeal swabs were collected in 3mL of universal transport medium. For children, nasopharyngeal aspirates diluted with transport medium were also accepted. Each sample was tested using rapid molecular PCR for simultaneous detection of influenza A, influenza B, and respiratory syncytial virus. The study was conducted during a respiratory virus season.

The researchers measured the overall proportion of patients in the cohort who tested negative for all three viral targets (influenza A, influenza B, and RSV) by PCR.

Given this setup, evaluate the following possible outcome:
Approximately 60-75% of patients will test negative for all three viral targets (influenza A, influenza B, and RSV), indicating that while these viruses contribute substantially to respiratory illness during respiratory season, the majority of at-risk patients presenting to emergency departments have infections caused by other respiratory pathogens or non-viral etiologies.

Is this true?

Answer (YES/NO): YES